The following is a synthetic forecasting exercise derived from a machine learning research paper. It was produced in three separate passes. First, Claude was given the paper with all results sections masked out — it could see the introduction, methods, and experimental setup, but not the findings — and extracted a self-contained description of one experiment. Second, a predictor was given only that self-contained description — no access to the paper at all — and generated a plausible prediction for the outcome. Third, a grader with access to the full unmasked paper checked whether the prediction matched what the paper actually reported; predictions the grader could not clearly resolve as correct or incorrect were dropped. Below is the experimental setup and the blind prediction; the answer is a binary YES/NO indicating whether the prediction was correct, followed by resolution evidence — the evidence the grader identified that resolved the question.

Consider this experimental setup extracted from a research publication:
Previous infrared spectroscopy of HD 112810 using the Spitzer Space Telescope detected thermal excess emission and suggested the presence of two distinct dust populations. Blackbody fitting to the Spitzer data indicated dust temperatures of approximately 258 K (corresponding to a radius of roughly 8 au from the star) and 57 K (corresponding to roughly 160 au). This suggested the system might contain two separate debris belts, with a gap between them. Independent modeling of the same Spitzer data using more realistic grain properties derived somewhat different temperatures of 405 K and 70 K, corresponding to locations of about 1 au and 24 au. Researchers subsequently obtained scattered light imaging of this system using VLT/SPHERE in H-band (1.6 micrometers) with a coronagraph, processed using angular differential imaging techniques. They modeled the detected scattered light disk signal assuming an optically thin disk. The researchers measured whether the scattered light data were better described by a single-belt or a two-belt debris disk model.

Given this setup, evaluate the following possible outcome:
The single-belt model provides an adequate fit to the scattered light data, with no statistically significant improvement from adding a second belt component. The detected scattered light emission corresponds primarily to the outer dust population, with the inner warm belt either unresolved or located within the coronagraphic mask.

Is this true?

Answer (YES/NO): YES